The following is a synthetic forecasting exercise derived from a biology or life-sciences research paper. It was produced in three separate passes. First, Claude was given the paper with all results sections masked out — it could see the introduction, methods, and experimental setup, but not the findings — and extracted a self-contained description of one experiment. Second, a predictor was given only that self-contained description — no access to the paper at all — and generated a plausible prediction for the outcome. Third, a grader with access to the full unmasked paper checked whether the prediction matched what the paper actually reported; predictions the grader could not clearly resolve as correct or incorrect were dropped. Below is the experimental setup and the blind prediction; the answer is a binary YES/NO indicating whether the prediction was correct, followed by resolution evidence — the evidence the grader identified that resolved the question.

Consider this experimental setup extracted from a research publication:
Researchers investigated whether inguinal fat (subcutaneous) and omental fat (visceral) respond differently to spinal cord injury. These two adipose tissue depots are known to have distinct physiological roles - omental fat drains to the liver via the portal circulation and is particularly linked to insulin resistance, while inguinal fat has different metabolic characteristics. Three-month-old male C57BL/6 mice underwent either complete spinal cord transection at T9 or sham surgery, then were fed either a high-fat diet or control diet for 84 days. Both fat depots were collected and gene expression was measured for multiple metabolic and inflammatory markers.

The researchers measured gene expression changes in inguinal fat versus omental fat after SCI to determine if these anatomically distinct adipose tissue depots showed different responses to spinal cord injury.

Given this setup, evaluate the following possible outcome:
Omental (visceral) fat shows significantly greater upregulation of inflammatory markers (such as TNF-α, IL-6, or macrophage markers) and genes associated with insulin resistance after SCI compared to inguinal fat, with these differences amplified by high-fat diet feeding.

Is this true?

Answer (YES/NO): NO